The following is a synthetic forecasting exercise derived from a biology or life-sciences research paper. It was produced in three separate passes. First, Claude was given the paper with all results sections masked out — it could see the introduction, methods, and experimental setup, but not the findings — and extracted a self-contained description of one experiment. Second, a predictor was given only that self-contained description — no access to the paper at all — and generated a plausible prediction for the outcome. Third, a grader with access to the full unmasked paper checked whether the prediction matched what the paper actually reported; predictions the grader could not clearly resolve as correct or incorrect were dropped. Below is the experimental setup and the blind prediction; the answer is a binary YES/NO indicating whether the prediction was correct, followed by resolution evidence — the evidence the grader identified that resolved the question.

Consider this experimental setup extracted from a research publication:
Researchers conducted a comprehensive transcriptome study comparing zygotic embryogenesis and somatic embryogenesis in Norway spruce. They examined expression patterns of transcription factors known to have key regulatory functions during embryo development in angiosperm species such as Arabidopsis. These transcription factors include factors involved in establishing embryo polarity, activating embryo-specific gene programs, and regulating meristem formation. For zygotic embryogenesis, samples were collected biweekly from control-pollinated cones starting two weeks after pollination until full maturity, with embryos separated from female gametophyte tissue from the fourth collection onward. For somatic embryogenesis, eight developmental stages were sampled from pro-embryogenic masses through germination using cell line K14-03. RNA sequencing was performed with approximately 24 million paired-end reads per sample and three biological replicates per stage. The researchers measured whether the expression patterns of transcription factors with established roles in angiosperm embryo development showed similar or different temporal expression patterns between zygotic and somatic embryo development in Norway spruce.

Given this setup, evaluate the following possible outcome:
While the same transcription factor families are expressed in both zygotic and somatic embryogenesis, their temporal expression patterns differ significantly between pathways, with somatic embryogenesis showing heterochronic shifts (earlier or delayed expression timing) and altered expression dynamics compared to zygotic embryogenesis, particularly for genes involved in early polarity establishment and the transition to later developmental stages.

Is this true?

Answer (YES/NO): YES